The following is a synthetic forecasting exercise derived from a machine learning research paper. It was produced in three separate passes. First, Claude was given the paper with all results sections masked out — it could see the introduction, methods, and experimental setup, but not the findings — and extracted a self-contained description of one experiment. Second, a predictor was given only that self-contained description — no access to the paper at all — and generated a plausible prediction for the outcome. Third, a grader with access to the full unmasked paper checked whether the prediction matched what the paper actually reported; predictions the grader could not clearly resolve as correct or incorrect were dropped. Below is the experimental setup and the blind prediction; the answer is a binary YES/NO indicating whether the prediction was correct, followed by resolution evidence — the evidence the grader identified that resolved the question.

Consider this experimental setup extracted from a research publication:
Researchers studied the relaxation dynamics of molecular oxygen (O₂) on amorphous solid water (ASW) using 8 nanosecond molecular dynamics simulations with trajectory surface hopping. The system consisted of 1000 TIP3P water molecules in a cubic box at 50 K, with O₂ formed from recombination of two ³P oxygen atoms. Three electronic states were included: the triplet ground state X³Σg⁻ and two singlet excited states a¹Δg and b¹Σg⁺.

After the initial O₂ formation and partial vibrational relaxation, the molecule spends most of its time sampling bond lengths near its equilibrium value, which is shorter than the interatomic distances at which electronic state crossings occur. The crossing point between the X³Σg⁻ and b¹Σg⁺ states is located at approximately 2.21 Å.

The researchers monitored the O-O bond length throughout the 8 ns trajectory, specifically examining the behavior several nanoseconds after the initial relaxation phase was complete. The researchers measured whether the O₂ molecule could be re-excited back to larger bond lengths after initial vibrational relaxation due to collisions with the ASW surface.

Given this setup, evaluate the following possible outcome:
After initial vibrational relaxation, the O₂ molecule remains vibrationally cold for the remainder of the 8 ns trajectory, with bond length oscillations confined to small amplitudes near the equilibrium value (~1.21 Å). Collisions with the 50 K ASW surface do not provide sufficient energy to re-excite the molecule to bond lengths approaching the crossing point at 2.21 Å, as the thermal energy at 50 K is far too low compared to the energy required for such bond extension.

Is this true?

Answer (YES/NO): NO